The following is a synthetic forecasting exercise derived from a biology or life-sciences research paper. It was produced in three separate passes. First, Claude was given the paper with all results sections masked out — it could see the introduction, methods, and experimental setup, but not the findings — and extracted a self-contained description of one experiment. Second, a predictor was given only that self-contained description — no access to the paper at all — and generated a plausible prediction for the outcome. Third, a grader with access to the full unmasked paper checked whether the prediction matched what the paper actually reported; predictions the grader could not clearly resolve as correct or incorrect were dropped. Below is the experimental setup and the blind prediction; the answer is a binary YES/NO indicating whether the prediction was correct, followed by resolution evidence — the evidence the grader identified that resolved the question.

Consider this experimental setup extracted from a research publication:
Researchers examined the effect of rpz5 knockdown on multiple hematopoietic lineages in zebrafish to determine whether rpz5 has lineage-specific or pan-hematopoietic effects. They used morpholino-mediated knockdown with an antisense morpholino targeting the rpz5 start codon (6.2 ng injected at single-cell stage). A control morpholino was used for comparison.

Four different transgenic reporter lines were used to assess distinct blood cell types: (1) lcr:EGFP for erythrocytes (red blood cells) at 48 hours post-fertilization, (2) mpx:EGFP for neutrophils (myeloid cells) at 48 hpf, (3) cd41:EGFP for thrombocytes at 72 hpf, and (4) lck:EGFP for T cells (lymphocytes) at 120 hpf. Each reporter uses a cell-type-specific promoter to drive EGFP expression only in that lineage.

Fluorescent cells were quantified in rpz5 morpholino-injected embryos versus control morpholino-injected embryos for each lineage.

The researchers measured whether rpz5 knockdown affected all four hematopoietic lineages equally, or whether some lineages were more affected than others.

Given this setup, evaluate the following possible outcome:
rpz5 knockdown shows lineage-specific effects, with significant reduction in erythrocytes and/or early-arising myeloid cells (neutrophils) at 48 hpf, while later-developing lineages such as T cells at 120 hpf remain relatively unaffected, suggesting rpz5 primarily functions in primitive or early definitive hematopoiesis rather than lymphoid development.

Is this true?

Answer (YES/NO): YES